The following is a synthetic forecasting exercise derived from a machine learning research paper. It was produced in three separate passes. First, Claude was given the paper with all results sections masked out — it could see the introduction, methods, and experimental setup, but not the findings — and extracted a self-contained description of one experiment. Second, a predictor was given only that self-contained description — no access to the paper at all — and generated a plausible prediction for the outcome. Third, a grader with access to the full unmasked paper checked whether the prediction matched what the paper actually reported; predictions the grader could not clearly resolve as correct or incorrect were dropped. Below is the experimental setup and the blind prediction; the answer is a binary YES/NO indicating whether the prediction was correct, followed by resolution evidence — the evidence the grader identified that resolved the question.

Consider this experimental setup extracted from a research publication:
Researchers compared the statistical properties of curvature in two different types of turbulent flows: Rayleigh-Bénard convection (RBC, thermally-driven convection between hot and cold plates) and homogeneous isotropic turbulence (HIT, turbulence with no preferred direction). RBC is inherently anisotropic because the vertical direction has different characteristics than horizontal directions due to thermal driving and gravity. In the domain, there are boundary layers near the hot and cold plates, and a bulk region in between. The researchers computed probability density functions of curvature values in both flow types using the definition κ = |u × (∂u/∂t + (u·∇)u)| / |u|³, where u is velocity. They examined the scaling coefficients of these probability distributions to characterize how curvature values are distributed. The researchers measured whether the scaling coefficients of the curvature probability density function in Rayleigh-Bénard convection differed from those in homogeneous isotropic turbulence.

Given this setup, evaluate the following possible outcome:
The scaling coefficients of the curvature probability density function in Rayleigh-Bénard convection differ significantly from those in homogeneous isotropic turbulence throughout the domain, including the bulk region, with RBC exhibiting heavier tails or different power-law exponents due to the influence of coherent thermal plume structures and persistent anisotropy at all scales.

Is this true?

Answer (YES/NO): NO